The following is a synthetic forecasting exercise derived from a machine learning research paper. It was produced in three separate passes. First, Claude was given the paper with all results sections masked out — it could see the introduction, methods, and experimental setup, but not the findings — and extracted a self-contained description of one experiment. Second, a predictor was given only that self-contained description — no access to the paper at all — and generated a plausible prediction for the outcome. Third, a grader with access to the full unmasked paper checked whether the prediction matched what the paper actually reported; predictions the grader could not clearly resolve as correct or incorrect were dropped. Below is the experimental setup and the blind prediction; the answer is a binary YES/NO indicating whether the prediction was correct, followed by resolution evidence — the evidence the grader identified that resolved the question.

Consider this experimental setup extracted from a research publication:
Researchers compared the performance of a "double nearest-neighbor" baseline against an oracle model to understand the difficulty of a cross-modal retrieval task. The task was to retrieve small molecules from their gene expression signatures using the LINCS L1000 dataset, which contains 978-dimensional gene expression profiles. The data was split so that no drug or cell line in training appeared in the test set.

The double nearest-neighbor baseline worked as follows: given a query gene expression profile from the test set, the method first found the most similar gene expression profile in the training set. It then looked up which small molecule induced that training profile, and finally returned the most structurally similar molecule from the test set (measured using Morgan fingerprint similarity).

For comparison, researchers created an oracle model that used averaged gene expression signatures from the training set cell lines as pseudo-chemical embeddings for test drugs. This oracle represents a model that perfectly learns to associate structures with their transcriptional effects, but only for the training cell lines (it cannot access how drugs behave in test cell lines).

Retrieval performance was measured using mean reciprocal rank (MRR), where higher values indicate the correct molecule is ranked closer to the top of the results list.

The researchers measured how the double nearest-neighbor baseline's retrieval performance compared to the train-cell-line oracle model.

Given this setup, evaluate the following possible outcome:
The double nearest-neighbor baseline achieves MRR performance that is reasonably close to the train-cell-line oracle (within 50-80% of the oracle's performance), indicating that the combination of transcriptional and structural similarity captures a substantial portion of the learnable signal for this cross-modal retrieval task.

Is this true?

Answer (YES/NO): NO